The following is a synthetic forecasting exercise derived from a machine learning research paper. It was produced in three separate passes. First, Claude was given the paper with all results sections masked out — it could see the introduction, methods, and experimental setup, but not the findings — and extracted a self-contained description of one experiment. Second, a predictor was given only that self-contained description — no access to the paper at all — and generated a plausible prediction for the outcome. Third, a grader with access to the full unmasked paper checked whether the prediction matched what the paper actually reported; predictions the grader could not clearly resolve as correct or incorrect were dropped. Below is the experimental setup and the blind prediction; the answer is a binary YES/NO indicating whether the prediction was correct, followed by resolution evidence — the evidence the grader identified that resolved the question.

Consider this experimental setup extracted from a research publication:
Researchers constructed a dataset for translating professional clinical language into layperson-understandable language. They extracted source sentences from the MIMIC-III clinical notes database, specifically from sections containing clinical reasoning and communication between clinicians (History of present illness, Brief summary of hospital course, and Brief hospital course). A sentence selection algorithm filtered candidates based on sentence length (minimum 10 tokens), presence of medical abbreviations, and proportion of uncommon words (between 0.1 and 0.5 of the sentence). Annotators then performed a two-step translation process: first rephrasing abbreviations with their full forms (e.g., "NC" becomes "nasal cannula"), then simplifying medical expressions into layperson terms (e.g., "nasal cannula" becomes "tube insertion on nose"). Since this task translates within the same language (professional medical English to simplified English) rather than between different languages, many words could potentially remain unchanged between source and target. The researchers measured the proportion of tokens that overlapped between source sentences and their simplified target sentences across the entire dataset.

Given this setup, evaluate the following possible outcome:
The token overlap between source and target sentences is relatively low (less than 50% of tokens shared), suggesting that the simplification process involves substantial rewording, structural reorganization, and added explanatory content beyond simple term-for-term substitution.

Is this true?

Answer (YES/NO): NO